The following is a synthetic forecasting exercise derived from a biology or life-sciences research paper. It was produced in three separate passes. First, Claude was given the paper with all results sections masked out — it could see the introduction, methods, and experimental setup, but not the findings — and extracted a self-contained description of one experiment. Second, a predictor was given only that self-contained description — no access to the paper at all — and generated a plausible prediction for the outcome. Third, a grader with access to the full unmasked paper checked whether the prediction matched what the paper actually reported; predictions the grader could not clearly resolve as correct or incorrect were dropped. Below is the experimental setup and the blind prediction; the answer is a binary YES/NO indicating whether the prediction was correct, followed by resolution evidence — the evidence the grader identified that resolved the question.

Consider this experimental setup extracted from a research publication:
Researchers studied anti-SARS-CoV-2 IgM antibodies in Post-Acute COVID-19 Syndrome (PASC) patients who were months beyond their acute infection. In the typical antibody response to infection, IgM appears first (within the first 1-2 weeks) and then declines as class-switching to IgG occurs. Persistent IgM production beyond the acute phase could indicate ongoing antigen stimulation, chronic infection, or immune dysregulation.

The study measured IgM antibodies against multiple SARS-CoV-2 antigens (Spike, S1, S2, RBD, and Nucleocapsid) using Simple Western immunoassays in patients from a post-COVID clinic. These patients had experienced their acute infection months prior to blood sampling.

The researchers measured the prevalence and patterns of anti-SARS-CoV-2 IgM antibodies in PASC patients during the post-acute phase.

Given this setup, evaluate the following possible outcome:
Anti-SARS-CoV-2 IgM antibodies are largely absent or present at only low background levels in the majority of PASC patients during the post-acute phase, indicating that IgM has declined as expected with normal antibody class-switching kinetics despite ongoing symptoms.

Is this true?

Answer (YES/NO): NO